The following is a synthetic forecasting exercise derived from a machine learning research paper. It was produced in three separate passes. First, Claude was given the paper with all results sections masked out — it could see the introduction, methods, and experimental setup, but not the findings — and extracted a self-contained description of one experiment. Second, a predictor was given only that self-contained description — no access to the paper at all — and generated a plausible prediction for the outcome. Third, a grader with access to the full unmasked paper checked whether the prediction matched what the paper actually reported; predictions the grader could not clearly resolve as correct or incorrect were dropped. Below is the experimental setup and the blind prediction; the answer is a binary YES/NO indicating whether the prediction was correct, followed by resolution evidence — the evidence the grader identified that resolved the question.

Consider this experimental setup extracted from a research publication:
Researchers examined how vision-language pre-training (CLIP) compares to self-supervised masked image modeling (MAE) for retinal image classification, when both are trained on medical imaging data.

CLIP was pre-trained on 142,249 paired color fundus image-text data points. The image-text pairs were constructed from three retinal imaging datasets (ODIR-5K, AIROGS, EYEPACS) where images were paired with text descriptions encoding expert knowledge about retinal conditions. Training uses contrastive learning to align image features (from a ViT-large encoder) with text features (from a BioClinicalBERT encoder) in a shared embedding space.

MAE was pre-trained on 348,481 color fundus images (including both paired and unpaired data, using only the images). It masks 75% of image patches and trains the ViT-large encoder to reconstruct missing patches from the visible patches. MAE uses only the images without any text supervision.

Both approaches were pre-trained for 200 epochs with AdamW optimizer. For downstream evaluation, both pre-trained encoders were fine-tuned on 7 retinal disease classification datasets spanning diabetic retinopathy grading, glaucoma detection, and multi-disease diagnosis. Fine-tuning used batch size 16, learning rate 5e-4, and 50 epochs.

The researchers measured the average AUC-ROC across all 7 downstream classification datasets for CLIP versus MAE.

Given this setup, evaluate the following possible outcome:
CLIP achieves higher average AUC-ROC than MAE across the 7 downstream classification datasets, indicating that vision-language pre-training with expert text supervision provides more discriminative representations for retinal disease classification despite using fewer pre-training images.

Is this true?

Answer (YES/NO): NO